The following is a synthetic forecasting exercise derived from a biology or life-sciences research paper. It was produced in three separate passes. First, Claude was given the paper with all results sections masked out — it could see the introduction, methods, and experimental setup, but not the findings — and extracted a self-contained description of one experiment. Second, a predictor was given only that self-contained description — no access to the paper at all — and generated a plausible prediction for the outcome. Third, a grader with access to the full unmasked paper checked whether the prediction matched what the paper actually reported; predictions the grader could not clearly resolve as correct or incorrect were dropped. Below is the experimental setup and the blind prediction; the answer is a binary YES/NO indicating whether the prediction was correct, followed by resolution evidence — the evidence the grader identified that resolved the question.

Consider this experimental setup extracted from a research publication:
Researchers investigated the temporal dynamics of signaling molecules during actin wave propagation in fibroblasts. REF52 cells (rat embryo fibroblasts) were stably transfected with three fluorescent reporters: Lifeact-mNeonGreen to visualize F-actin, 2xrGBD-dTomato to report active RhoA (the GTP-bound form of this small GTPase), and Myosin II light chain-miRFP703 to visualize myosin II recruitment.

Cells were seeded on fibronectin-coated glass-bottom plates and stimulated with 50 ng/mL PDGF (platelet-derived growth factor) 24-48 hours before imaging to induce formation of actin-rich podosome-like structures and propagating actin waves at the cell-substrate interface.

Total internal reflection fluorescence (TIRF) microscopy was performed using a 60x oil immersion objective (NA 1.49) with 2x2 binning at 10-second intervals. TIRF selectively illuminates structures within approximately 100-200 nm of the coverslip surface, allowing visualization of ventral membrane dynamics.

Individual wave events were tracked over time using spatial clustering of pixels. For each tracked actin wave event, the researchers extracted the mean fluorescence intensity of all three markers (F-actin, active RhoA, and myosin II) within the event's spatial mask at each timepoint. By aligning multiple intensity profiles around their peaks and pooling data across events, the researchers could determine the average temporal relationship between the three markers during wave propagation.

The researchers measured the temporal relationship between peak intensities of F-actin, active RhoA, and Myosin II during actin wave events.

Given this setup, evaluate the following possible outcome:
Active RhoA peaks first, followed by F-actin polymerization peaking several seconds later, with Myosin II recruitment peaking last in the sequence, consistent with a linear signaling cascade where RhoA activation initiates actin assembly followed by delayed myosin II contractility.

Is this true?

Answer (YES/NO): NO